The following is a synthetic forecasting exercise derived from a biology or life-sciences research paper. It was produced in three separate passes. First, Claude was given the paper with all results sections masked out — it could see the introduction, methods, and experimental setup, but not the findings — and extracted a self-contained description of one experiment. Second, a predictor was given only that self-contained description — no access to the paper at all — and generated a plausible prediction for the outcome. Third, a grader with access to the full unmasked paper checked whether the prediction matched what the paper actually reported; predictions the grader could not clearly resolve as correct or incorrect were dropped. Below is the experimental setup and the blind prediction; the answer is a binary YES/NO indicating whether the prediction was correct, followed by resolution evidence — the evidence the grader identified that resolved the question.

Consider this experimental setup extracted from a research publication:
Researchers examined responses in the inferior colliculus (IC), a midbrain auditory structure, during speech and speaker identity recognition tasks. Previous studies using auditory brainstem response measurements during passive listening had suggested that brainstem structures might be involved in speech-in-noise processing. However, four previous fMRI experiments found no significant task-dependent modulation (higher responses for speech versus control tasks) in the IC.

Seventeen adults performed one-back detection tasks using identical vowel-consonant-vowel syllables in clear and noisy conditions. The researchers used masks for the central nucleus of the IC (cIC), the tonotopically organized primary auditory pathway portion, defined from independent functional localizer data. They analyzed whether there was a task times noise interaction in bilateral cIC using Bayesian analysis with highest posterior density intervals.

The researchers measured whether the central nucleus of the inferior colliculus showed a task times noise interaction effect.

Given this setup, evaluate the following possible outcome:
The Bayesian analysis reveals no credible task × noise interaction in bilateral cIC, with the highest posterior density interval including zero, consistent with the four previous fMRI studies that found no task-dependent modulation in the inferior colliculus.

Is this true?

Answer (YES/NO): YES